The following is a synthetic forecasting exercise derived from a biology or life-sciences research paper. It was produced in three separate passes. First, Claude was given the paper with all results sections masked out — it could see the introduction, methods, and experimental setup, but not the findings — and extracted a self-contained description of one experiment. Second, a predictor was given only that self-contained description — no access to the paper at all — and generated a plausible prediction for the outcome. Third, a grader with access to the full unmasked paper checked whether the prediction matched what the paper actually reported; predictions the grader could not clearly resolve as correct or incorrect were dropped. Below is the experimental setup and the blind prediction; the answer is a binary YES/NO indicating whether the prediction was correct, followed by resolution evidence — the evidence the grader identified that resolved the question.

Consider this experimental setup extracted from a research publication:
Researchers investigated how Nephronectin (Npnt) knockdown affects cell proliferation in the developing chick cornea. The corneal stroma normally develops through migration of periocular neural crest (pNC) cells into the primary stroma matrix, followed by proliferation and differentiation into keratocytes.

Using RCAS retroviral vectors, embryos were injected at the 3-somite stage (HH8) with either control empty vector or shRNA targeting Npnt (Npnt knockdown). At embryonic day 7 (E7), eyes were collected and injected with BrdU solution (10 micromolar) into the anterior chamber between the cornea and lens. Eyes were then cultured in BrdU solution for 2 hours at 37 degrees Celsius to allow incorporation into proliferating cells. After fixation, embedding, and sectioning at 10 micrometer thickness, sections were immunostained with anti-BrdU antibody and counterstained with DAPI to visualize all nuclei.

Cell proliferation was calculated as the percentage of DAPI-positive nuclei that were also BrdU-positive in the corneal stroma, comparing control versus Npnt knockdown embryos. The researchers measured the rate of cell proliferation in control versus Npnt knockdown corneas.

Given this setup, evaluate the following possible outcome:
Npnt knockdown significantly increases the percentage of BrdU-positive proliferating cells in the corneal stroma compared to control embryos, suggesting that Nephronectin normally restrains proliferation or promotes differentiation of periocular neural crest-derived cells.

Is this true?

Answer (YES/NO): NO